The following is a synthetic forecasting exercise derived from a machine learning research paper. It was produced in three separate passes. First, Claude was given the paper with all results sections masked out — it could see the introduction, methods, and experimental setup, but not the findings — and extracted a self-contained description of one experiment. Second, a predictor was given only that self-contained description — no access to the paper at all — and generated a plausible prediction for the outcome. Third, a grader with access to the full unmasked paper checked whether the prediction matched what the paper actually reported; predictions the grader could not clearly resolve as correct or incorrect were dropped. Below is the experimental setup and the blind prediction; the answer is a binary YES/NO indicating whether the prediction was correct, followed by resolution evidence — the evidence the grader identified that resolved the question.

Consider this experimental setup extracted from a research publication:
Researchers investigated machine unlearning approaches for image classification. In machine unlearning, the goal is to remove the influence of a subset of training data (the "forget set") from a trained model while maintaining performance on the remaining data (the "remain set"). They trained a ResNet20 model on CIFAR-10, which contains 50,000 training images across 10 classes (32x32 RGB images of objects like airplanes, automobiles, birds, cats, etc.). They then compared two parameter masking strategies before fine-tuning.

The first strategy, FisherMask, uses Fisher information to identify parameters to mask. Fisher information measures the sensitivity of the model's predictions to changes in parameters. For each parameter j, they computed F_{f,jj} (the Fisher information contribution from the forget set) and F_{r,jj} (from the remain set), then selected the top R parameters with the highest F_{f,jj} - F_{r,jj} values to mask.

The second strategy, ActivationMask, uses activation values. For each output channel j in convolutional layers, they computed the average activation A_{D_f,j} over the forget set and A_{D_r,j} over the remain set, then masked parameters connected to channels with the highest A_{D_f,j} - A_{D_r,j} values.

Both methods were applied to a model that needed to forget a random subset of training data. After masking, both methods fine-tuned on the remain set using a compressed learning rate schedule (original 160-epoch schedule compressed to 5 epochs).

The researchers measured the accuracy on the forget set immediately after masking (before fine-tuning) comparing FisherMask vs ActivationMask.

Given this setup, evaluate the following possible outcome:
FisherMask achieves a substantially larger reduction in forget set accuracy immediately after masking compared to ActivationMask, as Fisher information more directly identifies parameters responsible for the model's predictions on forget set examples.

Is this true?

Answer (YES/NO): YES